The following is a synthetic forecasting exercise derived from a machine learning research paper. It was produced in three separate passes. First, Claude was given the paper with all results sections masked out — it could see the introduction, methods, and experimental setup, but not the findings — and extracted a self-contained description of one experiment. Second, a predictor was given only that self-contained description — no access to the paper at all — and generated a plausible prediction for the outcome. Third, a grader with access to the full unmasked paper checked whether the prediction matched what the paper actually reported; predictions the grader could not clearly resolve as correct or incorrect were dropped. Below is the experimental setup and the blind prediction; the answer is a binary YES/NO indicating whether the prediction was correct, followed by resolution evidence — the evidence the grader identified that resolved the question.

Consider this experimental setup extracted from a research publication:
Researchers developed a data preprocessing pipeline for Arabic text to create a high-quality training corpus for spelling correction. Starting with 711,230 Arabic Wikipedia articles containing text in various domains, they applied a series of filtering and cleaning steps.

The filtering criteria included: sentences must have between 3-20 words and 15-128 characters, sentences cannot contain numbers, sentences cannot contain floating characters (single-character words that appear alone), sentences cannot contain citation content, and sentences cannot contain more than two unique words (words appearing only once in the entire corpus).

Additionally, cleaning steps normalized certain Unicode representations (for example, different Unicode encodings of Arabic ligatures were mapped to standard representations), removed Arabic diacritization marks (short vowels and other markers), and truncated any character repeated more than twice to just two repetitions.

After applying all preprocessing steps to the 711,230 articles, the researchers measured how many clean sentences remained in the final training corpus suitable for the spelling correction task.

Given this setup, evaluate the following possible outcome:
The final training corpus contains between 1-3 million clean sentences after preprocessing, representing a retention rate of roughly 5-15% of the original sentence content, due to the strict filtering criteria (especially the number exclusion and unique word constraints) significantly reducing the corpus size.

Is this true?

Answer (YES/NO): NO